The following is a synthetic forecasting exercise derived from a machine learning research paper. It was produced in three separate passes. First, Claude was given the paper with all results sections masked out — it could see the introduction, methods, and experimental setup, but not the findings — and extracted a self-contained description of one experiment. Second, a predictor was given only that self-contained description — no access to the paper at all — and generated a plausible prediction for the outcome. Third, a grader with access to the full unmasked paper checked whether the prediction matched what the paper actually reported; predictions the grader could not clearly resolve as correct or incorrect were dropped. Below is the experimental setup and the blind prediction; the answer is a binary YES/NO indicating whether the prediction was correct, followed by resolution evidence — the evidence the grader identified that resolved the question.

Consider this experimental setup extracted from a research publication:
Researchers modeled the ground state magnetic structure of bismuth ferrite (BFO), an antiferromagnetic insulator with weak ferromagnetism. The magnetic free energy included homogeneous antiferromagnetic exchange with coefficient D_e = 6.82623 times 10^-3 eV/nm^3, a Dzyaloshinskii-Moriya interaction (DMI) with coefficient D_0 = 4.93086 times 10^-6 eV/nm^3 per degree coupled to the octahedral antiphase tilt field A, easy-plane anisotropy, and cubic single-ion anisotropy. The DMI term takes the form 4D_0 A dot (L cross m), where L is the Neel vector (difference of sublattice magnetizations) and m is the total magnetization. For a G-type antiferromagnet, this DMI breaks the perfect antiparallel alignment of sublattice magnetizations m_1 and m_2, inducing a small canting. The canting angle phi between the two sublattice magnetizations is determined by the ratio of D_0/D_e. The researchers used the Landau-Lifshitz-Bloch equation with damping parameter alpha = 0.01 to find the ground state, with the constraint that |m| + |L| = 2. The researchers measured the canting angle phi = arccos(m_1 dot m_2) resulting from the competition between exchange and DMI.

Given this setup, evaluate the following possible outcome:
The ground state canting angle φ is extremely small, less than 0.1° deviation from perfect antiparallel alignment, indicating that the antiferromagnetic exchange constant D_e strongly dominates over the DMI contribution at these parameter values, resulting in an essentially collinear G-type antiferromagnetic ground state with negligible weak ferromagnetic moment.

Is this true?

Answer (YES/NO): NO